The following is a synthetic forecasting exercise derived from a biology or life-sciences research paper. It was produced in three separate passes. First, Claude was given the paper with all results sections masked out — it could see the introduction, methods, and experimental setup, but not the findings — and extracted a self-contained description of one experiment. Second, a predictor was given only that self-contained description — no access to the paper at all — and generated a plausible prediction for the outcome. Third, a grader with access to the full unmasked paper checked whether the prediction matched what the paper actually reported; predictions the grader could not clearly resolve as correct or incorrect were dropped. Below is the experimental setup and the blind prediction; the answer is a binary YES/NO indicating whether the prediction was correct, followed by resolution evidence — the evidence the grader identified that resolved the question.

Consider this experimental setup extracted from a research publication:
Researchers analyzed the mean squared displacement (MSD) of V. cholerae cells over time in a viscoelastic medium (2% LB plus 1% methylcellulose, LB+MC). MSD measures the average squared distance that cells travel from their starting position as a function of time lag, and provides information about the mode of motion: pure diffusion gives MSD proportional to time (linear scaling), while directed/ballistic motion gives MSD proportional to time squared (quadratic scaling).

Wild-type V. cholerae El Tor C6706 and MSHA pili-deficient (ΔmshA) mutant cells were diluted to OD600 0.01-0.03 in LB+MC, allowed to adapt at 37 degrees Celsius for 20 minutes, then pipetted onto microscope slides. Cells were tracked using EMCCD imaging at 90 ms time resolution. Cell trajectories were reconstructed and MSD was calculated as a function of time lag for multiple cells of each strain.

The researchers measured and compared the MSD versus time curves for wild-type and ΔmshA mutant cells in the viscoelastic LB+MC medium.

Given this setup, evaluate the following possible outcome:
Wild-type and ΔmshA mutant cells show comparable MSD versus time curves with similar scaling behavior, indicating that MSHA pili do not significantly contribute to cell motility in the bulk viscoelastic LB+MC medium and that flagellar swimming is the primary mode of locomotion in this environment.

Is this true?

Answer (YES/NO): NO